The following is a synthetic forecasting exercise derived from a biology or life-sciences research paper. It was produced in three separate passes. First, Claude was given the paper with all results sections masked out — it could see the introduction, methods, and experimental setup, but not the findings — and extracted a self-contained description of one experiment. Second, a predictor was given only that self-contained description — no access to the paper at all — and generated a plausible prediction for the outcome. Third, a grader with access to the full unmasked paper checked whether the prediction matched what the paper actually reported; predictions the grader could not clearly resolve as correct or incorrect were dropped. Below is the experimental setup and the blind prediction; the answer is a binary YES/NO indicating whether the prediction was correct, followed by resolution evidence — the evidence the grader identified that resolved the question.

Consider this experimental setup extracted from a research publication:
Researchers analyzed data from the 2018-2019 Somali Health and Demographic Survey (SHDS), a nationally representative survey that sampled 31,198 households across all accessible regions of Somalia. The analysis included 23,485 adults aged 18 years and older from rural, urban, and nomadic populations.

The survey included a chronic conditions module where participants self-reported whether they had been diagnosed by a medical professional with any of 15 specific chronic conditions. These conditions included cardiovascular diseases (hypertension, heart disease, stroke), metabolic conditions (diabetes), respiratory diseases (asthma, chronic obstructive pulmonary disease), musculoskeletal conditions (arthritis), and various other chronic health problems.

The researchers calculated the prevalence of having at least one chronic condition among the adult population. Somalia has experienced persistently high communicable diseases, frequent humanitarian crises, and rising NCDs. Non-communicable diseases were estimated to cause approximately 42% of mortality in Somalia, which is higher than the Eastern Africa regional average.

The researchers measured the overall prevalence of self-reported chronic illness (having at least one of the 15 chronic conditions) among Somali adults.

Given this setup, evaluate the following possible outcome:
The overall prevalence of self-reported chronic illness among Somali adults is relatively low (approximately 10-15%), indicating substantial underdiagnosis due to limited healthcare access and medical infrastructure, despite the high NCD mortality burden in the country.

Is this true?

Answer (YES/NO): NO